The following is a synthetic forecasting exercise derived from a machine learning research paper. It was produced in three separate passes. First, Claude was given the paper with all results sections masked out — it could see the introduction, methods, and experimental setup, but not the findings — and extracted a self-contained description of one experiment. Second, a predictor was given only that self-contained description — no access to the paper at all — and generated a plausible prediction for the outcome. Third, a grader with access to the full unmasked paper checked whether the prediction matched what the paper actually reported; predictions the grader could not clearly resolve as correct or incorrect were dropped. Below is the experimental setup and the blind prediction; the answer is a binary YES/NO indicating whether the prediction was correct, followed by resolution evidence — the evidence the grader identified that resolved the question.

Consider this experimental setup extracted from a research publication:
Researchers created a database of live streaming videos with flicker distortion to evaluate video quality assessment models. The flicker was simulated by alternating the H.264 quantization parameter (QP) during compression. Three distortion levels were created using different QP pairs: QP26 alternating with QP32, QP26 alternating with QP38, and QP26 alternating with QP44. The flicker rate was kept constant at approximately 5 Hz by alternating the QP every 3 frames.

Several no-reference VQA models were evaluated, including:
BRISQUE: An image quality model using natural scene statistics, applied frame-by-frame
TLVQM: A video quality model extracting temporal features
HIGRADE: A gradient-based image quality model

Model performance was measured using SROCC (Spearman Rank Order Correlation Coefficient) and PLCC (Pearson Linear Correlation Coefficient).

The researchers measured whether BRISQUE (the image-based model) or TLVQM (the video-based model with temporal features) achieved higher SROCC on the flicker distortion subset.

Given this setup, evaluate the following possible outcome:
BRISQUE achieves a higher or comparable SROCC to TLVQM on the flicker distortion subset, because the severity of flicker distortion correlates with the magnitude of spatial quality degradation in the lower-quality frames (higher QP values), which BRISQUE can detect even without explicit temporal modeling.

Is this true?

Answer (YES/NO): YES